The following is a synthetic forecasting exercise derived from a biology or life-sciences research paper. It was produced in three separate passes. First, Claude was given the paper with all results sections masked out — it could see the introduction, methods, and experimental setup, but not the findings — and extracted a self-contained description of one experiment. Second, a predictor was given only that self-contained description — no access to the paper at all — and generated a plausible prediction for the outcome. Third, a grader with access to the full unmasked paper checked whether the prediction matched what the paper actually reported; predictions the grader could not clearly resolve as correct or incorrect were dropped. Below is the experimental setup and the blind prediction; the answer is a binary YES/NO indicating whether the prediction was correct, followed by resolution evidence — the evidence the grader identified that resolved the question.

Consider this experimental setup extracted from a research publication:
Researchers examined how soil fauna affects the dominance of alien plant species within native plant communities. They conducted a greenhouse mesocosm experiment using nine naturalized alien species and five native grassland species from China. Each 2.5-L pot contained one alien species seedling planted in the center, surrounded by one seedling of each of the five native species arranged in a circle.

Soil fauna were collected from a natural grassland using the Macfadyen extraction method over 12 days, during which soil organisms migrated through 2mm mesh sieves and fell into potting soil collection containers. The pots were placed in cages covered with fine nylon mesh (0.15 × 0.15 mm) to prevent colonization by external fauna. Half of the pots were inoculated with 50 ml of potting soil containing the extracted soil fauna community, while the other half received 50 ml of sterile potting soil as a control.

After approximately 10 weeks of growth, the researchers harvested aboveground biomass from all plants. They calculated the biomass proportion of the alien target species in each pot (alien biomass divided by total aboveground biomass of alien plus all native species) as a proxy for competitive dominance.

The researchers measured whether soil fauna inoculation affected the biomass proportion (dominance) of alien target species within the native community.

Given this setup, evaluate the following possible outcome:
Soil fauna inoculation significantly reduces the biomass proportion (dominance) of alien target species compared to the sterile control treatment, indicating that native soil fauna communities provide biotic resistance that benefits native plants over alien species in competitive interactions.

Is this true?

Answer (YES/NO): YES